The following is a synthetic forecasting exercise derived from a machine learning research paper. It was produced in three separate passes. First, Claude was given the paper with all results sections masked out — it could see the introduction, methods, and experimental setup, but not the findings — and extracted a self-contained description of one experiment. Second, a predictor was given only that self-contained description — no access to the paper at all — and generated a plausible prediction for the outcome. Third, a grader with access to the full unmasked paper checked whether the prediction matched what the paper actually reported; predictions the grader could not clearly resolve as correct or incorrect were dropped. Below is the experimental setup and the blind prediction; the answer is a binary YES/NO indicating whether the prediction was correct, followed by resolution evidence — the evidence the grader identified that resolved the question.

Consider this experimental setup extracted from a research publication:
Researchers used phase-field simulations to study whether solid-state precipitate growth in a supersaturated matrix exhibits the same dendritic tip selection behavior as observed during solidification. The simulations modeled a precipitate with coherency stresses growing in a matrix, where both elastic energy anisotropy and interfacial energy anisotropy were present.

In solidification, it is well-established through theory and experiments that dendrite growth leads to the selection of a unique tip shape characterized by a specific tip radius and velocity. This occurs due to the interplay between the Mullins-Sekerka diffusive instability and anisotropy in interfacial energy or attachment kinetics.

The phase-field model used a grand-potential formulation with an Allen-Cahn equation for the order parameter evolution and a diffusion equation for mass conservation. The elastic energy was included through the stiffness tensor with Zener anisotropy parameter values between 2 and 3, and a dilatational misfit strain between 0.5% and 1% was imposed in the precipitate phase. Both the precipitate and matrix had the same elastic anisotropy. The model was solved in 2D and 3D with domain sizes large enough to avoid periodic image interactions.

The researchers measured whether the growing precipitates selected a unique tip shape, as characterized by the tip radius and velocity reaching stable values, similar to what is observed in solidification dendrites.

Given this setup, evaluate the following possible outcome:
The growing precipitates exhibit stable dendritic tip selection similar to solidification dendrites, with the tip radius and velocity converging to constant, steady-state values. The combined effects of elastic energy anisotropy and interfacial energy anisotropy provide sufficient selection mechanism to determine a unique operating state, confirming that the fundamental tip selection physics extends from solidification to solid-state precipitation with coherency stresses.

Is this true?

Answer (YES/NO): NO